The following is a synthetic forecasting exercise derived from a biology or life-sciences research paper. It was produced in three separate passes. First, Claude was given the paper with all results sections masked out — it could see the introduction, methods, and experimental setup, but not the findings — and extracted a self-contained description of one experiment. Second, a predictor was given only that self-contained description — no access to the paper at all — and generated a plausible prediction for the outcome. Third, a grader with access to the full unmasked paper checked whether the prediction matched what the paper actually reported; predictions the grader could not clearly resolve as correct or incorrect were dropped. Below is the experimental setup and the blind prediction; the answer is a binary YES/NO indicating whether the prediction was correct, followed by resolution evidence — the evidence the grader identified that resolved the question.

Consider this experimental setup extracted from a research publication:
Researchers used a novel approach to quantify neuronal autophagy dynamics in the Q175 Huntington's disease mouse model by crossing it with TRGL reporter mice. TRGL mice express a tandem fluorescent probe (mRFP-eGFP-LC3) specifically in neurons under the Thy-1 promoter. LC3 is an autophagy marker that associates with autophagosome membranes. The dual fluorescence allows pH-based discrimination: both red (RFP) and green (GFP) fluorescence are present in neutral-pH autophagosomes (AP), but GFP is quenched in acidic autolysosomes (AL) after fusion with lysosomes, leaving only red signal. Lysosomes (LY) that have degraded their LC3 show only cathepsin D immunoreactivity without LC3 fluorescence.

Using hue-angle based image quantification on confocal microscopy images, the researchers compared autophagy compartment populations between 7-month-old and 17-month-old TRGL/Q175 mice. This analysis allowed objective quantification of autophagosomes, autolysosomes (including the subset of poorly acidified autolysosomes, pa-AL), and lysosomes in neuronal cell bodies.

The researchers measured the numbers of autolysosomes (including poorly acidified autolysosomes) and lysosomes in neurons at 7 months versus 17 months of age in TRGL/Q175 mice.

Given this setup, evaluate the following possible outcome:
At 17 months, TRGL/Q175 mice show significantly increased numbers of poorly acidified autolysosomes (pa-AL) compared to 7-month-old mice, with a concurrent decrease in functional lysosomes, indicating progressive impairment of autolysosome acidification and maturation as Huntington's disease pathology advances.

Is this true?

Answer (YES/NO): YES